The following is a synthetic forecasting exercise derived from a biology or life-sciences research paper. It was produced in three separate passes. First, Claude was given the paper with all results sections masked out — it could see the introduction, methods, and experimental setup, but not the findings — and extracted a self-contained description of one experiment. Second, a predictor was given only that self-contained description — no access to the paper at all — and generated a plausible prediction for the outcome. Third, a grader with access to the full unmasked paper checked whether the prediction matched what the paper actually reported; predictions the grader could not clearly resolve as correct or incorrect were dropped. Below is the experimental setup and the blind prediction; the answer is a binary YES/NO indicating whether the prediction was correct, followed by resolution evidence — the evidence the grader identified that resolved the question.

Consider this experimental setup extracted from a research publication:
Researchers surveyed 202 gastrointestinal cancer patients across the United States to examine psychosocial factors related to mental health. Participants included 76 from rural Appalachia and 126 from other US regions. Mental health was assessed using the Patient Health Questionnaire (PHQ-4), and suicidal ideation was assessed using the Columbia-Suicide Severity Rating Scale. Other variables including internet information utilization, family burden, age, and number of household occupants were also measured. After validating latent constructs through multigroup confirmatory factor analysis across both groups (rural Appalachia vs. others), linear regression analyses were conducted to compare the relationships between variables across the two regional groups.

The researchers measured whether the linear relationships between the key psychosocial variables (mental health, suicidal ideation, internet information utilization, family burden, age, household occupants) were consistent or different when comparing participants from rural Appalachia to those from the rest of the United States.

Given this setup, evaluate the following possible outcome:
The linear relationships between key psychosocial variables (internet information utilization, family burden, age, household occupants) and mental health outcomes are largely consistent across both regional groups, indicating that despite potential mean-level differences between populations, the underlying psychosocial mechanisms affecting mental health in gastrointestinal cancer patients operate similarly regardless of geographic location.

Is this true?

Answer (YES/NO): YES